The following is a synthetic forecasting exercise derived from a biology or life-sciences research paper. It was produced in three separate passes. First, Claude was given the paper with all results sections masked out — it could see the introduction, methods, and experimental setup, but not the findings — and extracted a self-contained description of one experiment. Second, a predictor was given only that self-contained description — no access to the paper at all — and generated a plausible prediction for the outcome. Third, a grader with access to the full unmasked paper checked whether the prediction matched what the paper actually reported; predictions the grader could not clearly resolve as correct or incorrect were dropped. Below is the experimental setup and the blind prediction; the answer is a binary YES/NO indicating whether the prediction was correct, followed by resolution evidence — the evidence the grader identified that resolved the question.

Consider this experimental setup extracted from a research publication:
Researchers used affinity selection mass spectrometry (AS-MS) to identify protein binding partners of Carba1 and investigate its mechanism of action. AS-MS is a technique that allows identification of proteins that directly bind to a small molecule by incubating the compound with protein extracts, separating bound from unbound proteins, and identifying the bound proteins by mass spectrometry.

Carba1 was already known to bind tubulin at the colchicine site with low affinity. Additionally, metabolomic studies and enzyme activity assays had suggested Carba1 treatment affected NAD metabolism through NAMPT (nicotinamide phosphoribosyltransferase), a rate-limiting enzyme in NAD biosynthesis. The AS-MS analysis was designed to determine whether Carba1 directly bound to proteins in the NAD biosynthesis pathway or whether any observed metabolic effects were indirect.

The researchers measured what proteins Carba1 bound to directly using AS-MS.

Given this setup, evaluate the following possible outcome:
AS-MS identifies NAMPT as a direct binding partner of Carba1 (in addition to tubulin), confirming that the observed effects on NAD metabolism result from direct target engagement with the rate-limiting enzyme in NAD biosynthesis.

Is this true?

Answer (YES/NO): YES